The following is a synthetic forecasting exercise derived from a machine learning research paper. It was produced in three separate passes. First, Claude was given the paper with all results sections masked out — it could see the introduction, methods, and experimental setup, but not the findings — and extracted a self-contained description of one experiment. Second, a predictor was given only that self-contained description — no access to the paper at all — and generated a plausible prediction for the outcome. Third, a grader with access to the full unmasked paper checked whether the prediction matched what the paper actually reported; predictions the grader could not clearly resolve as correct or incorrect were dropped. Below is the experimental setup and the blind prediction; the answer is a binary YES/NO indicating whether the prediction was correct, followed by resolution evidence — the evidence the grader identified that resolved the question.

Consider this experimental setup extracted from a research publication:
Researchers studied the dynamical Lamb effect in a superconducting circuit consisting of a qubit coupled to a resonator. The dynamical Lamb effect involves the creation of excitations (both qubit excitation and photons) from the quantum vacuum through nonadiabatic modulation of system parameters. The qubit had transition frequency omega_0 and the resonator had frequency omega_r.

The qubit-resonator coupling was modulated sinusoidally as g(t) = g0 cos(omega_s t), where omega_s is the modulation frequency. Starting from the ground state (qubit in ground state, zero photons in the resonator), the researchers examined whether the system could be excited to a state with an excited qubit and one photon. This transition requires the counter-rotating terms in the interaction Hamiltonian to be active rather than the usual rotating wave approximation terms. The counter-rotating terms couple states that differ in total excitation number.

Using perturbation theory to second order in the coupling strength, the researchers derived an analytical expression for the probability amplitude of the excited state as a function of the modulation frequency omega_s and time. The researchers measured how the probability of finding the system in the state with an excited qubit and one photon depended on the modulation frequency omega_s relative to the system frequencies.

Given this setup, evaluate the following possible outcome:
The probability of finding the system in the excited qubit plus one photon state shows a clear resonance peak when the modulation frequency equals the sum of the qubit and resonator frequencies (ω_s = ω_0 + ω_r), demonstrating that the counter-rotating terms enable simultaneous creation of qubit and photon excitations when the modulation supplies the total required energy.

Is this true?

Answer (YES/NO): YES